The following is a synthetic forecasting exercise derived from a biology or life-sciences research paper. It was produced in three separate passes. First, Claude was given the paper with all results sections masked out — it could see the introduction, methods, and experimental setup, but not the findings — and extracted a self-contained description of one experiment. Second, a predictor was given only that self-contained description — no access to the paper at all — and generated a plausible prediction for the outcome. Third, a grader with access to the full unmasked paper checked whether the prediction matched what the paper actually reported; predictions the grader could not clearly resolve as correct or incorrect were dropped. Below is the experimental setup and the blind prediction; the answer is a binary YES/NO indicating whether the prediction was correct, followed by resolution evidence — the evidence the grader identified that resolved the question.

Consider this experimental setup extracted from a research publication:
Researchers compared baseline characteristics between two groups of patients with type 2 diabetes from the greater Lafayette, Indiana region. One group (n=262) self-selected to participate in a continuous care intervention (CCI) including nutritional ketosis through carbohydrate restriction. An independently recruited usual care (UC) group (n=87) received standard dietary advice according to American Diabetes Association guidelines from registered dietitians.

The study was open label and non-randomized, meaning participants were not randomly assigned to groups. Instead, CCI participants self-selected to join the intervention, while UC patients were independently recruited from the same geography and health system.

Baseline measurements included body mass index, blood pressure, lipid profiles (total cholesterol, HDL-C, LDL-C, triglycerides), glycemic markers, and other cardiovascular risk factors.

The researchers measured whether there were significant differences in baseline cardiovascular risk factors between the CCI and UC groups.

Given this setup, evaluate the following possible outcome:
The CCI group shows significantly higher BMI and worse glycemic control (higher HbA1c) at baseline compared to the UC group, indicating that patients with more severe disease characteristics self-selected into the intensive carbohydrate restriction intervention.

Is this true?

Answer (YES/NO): NO